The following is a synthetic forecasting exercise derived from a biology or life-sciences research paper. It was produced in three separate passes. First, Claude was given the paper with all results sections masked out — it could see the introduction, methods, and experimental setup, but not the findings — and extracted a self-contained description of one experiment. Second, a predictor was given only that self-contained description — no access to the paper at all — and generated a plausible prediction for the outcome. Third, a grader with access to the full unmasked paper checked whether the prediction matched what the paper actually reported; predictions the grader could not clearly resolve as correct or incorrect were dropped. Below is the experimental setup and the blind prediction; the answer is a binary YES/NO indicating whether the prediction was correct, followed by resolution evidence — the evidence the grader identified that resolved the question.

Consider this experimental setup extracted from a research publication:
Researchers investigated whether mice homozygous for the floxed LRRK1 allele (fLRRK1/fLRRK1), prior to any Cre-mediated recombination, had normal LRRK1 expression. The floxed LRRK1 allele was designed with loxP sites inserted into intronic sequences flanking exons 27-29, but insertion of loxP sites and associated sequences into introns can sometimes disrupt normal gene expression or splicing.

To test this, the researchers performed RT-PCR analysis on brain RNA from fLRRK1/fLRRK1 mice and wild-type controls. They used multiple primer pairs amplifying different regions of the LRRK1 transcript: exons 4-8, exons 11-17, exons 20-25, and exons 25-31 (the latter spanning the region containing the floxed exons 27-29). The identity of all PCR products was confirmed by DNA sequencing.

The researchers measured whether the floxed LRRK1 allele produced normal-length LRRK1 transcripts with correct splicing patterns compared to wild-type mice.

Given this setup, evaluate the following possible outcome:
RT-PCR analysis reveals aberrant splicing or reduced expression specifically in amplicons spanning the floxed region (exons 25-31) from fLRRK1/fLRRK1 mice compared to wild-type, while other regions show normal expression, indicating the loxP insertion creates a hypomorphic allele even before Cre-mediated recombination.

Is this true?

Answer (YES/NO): NO